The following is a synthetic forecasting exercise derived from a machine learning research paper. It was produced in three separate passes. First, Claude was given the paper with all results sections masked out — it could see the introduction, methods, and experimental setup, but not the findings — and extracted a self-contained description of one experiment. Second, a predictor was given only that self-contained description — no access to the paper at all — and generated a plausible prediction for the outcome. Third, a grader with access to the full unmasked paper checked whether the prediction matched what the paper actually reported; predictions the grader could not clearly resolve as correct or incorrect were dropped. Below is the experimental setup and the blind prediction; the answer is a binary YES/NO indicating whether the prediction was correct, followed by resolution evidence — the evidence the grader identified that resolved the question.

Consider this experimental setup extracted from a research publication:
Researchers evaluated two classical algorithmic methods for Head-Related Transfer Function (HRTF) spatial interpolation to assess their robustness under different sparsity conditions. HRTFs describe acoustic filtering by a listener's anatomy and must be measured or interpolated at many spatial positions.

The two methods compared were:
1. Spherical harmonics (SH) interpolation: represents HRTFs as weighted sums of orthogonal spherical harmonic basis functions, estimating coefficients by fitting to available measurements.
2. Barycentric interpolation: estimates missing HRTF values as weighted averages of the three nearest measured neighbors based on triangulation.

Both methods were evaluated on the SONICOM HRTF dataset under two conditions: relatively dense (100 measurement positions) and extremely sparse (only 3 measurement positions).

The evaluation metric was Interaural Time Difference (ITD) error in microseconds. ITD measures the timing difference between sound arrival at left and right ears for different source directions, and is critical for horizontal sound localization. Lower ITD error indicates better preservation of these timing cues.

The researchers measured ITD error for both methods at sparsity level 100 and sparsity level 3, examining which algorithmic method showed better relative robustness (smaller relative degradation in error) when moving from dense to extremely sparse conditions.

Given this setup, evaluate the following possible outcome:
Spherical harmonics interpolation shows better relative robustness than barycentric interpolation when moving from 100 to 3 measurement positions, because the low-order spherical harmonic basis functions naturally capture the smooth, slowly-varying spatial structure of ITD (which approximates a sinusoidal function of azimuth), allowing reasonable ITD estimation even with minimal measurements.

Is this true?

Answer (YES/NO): NO